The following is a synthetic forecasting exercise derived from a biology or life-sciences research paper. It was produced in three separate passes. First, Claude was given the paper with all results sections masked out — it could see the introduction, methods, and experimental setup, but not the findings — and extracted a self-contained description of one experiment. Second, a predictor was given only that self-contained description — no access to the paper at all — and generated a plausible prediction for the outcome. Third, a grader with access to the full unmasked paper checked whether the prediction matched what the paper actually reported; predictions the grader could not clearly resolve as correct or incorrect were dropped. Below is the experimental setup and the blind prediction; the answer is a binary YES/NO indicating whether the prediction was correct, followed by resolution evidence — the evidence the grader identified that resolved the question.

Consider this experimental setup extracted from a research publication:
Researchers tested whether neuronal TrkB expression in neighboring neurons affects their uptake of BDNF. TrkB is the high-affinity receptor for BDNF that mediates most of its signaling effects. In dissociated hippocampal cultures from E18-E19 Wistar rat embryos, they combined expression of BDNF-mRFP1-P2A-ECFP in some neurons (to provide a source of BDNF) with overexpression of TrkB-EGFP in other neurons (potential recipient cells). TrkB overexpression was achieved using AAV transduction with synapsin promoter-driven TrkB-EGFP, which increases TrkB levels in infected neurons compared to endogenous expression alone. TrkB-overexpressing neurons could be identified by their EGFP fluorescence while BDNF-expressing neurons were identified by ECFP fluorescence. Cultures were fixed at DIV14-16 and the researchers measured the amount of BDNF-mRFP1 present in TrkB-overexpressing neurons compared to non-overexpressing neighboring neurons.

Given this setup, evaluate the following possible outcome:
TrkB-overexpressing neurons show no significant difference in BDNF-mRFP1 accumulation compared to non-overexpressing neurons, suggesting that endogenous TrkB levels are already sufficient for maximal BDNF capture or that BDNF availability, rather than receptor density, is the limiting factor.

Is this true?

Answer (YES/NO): NO